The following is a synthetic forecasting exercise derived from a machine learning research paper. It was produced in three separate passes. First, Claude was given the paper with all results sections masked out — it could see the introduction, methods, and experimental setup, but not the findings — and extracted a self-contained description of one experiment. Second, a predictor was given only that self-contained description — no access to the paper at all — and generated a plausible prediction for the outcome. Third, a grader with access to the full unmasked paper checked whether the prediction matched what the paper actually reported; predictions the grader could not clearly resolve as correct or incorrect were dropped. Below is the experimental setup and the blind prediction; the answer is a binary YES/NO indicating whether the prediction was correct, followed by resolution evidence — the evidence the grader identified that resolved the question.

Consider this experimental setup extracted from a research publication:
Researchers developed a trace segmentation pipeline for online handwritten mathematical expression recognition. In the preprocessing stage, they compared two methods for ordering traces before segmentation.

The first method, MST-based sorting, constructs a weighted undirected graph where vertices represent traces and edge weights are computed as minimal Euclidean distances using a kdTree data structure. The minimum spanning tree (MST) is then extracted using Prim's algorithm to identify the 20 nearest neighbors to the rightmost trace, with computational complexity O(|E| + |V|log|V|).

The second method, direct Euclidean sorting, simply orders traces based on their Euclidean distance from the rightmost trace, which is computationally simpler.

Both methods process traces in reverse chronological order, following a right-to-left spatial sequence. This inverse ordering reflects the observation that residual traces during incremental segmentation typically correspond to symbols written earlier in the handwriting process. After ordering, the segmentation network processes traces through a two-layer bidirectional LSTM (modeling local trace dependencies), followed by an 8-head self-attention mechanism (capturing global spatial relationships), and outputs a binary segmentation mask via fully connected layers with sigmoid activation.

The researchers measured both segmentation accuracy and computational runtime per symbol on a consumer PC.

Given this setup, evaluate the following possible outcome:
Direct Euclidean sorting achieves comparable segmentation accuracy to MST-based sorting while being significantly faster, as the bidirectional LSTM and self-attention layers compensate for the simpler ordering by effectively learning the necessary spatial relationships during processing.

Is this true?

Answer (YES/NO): NO